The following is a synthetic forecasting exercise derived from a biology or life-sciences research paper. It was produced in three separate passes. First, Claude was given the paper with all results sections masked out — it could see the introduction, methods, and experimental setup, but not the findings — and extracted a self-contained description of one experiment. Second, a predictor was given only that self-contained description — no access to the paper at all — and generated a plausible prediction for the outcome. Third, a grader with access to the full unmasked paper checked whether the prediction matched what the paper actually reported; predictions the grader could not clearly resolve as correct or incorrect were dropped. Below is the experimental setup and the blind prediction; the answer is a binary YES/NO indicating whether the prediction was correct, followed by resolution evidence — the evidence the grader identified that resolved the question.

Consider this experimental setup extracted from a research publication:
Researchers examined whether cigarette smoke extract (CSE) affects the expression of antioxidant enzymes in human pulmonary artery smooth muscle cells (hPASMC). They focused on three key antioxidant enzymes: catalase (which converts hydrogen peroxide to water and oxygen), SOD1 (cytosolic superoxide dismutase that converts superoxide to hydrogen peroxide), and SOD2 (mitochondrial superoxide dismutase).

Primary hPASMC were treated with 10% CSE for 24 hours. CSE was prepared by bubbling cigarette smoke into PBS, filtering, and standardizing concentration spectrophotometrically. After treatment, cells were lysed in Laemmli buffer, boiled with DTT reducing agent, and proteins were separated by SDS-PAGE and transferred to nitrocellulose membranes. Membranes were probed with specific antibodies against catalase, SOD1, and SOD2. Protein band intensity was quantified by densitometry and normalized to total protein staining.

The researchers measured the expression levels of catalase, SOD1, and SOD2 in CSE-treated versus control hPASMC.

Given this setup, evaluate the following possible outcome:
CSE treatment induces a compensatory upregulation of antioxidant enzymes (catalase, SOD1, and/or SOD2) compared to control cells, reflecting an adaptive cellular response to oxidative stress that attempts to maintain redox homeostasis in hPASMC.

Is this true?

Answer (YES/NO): NO